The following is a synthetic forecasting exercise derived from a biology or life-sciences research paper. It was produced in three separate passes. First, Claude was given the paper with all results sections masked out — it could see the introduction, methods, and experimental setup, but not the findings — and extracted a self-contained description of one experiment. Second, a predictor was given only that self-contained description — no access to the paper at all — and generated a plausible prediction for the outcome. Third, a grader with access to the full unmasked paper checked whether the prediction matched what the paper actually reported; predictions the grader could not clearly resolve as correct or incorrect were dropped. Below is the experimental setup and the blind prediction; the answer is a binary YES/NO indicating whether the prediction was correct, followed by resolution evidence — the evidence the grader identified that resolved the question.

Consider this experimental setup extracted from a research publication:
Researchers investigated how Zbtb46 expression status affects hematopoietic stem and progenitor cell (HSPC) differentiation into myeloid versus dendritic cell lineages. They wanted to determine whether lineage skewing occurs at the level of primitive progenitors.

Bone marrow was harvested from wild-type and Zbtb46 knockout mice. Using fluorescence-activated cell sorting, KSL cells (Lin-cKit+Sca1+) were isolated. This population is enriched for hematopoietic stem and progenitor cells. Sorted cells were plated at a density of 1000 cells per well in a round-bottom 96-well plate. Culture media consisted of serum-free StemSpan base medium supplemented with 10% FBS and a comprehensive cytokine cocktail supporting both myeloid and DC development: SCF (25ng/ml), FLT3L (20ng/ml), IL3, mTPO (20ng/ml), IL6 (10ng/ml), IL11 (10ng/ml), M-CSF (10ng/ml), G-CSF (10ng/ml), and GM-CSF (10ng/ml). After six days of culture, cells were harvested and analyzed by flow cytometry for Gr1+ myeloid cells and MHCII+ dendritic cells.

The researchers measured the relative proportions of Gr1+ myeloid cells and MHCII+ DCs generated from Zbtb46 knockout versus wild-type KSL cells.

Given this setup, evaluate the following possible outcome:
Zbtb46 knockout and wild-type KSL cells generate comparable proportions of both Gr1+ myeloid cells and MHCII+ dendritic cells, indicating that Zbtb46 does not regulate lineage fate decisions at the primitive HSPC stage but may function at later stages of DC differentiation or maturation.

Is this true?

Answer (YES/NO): NO